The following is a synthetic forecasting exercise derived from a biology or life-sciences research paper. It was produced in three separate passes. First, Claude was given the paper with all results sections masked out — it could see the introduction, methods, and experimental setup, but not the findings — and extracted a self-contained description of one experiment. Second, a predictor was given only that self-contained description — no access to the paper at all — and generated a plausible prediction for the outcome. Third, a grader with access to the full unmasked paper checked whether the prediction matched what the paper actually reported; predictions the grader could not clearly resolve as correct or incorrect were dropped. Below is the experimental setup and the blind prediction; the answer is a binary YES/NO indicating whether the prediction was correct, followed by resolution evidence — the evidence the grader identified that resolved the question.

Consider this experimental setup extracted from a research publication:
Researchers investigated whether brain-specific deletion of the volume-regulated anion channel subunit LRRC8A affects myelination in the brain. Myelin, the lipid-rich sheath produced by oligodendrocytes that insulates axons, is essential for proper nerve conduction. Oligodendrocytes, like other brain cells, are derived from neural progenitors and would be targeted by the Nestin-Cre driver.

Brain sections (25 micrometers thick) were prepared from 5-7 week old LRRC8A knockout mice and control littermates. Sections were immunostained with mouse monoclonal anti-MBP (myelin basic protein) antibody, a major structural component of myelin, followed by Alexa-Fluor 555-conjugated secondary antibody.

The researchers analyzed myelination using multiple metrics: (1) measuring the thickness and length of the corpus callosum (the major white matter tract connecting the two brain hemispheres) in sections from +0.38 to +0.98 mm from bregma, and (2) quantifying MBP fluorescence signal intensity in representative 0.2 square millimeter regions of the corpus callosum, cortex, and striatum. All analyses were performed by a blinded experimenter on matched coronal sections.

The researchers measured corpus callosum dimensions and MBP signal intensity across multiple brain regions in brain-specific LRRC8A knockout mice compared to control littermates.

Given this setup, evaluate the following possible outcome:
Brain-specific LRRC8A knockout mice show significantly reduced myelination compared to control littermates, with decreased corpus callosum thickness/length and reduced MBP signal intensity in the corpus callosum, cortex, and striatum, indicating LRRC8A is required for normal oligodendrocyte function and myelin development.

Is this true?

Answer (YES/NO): NO